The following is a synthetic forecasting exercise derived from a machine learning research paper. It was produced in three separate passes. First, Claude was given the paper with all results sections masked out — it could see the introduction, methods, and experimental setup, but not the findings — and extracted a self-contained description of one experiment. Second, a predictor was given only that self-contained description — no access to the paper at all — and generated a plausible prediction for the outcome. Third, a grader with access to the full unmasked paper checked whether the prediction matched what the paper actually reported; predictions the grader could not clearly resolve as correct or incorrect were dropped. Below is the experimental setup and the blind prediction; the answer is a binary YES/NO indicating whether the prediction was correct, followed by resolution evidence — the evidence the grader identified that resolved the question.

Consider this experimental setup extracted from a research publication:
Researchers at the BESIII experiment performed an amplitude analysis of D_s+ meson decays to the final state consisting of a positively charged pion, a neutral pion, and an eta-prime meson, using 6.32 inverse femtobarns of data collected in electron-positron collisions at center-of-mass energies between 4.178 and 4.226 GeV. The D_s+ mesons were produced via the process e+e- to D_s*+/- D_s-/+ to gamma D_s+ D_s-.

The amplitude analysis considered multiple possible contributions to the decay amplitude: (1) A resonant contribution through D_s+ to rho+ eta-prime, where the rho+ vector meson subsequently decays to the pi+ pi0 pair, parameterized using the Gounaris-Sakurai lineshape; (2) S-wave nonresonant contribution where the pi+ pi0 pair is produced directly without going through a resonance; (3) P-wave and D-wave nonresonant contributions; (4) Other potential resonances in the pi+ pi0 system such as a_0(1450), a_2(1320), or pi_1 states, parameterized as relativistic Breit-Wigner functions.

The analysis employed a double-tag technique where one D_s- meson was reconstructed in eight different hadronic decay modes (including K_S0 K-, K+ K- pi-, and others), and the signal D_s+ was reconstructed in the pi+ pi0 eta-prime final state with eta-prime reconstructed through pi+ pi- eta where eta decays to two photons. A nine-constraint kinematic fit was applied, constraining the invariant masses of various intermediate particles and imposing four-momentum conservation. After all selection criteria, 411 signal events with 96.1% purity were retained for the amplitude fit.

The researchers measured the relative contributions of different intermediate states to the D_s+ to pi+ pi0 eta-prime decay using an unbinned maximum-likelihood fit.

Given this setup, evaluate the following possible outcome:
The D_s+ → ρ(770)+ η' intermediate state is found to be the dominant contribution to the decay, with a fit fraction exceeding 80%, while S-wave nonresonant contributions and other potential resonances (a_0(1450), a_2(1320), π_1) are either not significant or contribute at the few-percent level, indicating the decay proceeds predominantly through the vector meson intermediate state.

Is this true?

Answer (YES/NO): YES